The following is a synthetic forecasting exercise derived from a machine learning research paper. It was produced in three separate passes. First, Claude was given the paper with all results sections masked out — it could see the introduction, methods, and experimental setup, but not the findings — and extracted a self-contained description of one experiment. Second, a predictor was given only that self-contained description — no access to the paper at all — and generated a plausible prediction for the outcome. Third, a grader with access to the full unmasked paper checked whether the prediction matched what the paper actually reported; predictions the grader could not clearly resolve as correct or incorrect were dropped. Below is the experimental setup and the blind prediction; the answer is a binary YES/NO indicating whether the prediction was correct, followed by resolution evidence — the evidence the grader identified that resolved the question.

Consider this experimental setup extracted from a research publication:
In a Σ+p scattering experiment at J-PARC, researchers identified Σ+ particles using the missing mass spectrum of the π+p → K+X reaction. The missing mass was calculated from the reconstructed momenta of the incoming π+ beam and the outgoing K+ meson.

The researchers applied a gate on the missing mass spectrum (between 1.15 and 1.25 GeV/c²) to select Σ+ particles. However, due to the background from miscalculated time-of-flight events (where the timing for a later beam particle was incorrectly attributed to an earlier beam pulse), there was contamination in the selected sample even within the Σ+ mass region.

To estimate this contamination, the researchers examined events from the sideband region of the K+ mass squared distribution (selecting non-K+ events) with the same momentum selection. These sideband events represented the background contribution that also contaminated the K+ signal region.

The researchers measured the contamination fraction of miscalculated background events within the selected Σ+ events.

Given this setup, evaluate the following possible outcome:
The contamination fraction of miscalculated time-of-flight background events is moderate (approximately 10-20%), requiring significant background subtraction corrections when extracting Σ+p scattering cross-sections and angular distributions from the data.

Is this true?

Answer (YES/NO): NO